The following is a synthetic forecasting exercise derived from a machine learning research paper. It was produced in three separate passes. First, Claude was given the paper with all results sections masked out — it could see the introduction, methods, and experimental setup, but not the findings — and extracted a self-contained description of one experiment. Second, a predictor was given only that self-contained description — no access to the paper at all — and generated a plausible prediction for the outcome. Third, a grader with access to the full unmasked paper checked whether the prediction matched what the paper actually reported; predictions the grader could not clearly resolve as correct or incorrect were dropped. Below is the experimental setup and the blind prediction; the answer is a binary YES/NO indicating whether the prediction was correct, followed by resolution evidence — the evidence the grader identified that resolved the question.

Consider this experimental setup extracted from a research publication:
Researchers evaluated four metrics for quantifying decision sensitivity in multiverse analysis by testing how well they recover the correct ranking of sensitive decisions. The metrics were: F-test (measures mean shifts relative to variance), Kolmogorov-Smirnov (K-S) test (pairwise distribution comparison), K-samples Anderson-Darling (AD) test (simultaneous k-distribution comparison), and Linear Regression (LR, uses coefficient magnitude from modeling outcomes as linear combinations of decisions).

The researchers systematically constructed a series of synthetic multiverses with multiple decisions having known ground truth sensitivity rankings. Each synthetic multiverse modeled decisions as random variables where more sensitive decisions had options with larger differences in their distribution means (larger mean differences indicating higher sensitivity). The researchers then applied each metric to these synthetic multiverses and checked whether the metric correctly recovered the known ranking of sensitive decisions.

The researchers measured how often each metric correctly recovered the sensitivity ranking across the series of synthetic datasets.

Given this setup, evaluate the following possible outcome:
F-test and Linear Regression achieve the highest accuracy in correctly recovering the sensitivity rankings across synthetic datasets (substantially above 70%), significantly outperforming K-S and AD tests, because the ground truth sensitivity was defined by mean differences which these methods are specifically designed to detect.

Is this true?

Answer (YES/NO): NO